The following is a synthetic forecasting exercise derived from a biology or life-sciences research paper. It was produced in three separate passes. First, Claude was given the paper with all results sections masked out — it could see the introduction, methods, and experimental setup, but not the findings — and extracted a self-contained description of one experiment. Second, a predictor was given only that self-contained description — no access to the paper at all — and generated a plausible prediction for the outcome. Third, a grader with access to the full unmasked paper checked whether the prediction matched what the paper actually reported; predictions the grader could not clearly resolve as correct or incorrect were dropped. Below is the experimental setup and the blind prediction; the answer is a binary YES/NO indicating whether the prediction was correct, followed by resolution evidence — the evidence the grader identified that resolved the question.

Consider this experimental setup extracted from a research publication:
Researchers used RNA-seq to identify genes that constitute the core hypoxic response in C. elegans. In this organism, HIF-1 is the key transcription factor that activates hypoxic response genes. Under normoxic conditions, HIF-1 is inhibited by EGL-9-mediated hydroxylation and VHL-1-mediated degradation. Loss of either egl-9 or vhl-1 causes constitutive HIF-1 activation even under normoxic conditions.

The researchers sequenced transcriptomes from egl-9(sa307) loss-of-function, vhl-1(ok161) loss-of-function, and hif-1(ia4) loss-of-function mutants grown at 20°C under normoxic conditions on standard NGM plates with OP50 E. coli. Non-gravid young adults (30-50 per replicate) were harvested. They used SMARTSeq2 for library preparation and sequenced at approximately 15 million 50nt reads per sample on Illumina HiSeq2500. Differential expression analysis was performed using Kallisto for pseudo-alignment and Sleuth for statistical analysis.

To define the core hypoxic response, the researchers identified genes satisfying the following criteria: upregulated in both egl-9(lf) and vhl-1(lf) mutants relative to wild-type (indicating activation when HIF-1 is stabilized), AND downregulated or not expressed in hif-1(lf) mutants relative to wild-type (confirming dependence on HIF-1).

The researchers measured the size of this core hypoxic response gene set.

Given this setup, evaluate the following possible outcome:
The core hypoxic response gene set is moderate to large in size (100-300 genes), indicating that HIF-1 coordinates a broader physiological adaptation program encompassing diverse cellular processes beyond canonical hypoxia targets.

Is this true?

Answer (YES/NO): NO